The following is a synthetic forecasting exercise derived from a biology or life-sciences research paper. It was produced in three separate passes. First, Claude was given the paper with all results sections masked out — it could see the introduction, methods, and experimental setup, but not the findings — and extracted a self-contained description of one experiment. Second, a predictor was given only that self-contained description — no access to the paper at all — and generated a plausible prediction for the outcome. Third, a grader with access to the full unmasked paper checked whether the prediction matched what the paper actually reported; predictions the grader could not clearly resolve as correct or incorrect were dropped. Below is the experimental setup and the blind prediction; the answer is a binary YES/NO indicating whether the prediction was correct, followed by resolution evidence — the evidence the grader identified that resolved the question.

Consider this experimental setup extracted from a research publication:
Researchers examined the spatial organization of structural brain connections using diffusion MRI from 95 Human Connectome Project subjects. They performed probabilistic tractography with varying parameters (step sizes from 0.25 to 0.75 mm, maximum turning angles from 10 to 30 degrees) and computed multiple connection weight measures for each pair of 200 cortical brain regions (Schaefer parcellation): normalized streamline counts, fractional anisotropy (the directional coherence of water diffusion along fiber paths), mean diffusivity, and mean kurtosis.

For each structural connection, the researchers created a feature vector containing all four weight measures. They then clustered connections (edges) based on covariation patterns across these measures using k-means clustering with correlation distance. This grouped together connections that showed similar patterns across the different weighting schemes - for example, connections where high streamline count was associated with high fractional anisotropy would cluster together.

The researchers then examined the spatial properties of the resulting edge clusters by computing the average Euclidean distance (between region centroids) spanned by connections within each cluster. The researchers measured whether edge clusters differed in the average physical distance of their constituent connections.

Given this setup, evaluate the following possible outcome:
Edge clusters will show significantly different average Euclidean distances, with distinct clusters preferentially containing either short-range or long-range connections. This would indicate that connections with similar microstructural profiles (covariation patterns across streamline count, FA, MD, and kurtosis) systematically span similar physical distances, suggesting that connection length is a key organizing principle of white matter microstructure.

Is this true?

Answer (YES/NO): YES